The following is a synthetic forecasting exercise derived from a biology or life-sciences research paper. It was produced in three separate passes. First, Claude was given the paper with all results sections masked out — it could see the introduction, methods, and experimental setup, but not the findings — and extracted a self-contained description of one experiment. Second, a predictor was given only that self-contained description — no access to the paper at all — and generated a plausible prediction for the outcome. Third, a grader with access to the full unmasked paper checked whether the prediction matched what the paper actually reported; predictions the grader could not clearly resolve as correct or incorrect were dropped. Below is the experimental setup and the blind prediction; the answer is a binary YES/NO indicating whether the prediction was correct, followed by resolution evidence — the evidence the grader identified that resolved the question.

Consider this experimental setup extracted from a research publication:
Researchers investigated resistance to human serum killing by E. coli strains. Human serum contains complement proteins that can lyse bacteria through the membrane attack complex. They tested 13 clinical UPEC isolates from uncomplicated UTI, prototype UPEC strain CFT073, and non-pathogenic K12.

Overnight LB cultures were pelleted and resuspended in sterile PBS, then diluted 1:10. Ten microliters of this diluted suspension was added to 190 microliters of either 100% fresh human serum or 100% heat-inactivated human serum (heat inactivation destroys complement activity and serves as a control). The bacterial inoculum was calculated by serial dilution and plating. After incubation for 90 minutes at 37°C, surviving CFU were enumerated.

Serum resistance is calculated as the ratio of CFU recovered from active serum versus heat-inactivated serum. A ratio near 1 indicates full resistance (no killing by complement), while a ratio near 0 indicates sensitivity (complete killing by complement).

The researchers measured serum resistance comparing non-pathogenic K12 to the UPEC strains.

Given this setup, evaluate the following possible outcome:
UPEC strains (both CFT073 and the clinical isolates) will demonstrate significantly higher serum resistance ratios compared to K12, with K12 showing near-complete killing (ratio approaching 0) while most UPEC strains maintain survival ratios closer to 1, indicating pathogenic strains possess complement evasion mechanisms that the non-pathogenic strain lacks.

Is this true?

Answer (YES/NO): NO